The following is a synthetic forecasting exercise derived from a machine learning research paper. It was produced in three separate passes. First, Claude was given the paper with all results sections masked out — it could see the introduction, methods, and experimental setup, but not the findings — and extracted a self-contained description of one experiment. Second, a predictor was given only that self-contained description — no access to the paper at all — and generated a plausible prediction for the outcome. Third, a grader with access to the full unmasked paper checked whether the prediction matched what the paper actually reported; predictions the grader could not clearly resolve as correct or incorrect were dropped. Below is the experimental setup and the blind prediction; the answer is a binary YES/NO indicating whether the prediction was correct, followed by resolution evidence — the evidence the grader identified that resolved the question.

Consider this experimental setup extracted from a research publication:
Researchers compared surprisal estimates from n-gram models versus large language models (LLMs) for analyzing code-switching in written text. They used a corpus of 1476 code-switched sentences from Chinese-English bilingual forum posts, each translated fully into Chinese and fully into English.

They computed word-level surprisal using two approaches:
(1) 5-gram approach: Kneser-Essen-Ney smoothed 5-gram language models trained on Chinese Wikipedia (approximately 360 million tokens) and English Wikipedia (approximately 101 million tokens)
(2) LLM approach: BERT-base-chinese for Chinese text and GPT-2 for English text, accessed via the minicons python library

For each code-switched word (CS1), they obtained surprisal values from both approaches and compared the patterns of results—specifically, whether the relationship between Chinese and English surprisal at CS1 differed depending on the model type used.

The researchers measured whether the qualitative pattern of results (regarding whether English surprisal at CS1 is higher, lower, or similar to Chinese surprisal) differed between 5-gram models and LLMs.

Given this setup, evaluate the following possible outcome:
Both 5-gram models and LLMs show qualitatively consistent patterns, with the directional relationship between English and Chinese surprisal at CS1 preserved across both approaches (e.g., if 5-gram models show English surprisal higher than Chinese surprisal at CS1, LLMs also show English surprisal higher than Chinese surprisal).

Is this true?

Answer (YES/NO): YES